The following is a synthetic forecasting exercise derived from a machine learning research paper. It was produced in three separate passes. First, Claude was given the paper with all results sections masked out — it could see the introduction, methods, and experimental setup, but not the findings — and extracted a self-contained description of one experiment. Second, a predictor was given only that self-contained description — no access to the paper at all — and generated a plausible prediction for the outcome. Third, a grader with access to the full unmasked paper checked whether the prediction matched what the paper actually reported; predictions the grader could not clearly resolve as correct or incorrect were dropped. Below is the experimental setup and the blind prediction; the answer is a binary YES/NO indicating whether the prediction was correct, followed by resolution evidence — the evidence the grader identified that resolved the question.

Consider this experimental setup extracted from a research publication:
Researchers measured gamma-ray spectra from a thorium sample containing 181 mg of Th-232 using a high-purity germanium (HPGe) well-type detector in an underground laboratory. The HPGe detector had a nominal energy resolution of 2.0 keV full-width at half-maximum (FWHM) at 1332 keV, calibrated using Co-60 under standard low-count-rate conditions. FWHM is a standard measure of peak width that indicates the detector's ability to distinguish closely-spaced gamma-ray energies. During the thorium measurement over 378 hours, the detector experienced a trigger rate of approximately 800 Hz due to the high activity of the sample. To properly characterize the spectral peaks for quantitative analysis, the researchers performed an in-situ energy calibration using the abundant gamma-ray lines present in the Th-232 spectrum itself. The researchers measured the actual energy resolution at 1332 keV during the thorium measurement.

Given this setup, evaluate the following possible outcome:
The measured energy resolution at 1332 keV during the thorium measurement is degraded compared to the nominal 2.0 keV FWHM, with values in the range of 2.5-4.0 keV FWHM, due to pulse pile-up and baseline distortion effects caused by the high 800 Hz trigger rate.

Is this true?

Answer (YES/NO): YES